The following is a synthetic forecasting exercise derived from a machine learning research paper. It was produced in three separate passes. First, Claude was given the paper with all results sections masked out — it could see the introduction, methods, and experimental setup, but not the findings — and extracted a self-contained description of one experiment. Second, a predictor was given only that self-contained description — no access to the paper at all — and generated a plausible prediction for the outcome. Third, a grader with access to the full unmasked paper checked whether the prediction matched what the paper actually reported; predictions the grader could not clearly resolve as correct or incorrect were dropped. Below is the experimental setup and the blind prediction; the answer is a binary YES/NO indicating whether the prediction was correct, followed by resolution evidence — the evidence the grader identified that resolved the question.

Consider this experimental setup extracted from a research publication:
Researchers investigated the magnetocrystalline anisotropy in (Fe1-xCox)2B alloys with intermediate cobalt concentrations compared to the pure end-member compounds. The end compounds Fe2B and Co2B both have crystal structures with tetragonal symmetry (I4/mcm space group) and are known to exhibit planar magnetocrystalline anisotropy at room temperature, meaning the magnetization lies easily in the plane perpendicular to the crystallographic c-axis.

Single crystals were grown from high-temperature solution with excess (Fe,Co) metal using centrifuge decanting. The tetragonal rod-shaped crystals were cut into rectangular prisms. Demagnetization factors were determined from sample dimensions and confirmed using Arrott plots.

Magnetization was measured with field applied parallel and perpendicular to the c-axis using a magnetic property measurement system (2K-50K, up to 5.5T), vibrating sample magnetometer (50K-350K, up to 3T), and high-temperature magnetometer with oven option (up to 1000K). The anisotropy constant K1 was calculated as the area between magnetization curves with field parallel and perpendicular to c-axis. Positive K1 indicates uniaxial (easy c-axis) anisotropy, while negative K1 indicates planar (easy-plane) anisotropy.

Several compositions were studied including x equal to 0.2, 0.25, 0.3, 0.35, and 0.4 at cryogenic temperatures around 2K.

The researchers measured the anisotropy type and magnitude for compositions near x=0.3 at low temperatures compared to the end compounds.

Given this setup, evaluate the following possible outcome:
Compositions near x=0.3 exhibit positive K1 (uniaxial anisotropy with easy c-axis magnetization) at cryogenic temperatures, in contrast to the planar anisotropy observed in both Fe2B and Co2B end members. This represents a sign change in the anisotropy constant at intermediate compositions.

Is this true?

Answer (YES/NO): YES